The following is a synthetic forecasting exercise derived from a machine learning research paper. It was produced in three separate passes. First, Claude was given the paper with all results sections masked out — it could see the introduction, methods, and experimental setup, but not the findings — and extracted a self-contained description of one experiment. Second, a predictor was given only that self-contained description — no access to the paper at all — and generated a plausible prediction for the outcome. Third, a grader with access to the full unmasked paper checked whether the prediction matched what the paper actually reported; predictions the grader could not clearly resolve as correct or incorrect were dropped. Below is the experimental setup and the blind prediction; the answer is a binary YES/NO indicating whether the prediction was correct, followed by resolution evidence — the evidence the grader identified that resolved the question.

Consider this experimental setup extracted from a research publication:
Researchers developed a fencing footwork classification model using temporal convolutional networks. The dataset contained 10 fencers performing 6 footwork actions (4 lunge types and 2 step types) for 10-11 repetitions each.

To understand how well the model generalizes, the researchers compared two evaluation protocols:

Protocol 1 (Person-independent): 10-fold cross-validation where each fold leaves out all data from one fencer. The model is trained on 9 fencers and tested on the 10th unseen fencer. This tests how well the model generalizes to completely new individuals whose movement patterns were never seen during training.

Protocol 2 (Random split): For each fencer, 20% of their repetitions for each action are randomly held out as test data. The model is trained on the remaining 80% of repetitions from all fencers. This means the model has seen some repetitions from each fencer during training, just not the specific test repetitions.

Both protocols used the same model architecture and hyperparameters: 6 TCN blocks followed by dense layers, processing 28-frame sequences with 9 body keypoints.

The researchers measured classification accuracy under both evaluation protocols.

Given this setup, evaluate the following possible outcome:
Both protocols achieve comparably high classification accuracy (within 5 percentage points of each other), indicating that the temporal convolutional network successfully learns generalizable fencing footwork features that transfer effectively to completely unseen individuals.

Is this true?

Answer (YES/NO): NO